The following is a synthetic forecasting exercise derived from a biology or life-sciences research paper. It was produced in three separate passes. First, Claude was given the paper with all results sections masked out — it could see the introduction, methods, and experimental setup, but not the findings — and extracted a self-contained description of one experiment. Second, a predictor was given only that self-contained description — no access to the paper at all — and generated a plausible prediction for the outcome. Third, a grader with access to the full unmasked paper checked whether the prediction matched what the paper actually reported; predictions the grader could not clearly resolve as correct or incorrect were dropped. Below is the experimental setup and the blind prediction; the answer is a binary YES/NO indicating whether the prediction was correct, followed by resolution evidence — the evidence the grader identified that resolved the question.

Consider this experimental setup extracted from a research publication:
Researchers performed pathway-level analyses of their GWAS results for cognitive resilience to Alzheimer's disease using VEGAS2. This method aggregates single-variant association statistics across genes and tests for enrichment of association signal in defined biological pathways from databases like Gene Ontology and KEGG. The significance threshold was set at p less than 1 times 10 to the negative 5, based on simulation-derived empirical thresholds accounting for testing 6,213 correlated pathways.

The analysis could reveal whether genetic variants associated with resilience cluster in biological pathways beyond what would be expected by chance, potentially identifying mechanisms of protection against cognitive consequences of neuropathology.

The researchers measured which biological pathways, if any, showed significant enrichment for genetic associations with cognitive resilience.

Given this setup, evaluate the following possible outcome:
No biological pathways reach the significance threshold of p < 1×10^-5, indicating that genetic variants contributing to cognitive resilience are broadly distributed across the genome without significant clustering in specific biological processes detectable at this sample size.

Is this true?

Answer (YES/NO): YES